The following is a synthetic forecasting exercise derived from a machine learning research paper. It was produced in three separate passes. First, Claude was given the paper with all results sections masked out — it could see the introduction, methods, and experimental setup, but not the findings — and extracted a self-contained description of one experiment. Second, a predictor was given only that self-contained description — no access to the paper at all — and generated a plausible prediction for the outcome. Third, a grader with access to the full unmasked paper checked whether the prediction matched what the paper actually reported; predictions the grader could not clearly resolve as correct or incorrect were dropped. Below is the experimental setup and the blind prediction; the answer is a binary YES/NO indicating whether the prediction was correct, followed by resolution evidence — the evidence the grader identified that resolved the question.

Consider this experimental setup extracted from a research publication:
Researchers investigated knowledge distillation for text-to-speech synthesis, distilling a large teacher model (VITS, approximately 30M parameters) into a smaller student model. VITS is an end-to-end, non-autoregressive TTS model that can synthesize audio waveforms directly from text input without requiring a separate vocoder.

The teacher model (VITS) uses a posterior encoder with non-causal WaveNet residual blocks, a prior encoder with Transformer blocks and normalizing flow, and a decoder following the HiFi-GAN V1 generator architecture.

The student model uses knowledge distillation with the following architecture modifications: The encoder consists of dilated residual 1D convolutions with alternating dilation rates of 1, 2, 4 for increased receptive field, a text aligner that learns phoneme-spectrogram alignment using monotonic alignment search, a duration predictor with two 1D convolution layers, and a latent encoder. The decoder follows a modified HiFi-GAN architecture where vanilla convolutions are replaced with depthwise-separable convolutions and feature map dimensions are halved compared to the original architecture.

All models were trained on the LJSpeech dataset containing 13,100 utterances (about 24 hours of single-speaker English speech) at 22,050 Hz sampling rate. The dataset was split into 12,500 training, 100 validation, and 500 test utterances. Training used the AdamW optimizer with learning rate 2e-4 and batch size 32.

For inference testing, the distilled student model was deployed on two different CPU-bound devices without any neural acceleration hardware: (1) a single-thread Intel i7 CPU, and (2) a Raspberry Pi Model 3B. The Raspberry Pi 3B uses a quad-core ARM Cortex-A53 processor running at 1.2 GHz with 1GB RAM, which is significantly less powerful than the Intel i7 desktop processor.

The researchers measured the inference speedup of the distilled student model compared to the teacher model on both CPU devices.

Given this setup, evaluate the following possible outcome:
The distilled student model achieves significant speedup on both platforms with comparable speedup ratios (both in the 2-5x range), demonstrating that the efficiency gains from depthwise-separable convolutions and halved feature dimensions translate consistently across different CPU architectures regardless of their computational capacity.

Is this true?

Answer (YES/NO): NO